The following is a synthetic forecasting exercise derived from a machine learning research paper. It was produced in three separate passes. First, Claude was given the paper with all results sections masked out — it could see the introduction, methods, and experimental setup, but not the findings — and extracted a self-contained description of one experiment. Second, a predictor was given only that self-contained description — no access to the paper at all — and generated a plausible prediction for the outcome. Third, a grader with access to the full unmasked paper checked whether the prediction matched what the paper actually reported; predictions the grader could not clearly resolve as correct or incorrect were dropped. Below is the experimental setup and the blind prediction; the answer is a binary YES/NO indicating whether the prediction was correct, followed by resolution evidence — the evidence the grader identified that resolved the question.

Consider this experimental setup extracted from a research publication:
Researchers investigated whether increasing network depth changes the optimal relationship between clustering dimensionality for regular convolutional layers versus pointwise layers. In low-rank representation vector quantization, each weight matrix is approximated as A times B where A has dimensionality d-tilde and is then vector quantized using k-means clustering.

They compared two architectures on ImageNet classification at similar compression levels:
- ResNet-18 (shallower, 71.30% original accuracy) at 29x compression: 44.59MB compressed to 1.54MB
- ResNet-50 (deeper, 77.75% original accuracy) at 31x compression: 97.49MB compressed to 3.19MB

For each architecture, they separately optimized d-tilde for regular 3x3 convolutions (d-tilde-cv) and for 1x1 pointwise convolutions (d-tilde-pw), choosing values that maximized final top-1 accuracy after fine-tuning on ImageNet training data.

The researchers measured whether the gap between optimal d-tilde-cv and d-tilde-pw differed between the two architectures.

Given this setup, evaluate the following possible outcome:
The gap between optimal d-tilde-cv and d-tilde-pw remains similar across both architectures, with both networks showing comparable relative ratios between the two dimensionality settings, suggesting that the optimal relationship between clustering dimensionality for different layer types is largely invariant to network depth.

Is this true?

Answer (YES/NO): NO